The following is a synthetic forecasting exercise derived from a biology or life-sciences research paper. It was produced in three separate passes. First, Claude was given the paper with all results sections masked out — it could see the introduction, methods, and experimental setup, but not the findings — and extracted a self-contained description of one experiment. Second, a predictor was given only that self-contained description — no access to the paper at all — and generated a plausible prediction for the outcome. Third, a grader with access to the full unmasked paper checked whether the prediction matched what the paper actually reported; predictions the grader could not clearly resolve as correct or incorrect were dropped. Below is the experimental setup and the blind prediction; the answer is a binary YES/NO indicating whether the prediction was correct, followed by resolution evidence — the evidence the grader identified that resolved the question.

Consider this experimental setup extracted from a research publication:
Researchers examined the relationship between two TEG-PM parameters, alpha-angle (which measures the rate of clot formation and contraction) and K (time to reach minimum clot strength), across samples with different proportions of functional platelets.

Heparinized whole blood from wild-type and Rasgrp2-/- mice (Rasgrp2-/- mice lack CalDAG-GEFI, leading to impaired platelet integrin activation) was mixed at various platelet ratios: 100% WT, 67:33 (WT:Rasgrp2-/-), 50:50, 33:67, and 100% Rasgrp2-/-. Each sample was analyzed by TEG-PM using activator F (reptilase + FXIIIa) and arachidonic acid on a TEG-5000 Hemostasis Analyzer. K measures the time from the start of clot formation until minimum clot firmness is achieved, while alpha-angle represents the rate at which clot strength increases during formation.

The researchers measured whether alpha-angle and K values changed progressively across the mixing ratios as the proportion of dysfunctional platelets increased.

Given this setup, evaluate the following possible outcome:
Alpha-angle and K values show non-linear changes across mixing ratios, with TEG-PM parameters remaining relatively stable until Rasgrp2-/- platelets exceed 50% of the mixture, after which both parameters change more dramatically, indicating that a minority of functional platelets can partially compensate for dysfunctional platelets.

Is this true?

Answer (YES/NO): NO